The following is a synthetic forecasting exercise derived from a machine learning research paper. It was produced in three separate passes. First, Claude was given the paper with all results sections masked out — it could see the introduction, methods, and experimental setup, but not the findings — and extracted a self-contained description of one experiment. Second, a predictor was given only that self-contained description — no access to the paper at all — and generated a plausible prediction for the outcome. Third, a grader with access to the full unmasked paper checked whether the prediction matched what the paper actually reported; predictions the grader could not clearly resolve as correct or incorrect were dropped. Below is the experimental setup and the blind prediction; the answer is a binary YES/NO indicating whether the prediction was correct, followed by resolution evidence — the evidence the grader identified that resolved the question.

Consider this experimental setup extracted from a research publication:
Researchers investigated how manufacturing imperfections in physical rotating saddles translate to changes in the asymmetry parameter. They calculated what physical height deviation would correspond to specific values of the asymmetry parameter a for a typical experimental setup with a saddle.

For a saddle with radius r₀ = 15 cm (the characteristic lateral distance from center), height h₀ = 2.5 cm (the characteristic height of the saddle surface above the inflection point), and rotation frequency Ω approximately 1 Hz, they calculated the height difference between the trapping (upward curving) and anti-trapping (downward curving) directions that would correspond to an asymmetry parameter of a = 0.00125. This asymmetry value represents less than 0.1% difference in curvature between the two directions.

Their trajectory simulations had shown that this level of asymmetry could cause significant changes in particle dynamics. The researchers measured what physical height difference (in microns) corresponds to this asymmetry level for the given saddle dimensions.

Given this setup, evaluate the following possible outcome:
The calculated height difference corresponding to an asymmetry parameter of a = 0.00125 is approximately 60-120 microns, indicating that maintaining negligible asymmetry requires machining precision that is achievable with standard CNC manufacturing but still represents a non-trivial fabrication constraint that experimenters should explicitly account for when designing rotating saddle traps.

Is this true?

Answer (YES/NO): NO